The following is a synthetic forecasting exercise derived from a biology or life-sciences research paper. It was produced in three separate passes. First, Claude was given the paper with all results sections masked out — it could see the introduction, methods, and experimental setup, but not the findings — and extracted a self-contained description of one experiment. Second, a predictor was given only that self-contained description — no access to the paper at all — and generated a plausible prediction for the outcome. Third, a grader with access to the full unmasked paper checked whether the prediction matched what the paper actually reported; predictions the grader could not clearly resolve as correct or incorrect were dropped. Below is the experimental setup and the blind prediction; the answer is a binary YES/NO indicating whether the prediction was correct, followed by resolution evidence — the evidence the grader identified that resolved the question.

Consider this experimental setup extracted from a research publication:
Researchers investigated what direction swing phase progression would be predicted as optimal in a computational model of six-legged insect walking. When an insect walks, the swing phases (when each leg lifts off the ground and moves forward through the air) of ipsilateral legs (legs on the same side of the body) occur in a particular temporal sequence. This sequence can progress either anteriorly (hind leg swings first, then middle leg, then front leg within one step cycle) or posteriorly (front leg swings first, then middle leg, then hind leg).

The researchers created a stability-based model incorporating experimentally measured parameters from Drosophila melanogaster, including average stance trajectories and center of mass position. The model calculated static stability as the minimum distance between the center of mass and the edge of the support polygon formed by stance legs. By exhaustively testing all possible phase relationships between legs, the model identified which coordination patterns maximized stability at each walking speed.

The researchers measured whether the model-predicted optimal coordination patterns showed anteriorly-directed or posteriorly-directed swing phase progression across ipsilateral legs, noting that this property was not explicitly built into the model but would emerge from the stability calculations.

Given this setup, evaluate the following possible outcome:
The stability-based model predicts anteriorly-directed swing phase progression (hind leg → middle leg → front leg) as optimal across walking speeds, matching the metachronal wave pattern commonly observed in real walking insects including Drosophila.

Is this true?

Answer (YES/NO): YES